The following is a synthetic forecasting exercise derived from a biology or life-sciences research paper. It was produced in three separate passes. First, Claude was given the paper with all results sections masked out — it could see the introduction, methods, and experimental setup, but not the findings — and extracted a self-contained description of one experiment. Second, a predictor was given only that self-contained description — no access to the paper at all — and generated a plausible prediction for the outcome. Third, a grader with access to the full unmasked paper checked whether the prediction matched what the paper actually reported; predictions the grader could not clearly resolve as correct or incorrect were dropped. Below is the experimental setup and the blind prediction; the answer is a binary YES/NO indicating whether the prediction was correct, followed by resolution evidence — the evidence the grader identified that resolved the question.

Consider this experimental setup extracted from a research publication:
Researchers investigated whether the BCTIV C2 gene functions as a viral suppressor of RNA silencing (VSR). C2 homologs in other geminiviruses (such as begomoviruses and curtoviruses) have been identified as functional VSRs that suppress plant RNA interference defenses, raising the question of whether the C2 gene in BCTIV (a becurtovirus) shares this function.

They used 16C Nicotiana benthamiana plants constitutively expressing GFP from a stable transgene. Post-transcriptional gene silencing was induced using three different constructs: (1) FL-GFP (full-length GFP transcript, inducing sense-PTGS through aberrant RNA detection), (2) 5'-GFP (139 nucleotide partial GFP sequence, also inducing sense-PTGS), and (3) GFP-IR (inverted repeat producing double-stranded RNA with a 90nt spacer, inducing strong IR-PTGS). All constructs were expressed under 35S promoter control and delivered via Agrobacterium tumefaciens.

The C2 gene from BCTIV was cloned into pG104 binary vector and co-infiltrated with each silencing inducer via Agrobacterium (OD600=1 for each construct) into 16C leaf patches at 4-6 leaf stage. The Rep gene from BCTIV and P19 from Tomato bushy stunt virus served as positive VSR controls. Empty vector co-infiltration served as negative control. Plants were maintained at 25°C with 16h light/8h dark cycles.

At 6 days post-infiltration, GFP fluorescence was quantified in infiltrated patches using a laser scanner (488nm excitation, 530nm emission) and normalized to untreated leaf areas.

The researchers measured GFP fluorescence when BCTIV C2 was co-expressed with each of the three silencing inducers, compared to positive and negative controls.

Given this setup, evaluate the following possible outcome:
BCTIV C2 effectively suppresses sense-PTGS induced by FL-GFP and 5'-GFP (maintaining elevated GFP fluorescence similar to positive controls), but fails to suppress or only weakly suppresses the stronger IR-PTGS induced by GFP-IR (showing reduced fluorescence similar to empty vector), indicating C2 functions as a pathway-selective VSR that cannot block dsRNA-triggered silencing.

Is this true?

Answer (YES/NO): NO